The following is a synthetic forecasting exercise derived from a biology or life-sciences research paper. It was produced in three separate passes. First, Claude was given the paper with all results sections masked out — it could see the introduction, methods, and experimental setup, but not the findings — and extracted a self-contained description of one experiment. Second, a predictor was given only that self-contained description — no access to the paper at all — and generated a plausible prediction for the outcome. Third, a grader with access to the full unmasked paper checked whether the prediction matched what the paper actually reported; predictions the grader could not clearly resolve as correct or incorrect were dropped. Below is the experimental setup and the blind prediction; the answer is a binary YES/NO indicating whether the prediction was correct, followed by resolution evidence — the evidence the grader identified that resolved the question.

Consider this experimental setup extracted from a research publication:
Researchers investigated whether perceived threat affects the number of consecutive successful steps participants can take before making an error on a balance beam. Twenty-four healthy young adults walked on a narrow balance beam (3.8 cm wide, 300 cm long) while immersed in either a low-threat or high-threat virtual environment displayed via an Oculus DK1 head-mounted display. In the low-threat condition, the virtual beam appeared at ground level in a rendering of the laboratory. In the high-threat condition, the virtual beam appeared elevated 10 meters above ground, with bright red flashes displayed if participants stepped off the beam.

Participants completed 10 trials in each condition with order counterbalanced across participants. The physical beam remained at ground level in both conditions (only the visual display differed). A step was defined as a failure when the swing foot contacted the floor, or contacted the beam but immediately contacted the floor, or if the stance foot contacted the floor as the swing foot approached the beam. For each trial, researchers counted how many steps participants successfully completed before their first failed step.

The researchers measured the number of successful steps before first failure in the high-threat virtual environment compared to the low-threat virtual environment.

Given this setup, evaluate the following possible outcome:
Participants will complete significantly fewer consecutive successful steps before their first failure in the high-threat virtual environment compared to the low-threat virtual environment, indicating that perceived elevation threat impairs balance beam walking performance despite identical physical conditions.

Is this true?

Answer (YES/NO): NO